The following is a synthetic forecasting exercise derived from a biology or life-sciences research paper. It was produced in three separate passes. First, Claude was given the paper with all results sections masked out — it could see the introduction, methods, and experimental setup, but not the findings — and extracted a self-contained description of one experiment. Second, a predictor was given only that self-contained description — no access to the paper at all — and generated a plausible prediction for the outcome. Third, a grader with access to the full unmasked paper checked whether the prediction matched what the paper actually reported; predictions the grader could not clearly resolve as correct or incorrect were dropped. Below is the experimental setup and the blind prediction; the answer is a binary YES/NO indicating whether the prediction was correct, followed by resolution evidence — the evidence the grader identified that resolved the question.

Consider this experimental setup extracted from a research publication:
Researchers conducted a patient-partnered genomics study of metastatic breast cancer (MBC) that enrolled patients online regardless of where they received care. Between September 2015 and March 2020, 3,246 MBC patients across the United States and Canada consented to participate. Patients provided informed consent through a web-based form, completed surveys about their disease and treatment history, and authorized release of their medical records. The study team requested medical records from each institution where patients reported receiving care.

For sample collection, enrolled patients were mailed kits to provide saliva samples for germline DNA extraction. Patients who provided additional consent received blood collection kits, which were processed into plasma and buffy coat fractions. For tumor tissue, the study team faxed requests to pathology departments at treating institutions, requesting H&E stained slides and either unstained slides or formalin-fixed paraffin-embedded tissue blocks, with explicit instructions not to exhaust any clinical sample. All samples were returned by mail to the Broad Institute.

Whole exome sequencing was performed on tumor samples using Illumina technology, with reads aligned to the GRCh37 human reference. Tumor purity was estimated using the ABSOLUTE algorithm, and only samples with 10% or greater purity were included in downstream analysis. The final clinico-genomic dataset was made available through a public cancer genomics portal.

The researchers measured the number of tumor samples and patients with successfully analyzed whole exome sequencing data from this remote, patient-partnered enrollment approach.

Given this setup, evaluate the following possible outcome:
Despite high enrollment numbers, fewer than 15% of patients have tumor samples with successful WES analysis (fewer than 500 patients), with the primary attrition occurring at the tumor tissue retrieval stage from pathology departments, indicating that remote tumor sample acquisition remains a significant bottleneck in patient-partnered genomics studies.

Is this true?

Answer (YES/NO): NO